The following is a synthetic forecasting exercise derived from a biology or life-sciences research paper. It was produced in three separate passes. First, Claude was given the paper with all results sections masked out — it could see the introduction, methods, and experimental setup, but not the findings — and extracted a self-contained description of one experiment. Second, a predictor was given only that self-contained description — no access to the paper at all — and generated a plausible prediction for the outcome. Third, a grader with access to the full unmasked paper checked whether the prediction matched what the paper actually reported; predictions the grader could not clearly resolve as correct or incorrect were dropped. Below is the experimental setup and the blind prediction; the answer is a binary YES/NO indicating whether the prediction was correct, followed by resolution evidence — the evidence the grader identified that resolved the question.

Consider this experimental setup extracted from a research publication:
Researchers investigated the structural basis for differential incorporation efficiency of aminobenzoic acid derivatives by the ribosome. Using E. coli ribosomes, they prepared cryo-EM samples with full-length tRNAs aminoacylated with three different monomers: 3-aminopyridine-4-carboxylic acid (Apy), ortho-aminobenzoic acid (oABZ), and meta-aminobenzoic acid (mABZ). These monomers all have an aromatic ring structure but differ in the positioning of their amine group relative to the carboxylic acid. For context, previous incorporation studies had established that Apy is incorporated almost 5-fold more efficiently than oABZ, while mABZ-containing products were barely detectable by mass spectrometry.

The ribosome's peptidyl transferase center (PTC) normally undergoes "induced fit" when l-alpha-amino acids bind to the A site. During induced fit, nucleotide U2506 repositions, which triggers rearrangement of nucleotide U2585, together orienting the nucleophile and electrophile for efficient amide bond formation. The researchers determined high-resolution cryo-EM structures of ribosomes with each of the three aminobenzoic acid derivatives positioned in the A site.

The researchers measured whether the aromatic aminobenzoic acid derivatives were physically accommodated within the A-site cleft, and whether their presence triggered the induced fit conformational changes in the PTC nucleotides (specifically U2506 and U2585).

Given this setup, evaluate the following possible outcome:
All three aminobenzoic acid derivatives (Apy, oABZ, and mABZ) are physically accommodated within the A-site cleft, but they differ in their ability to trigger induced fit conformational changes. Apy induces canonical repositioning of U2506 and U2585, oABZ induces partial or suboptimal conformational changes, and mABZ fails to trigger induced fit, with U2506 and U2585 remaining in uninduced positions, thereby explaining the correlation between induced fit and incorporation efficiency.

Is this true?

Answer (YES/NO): NO